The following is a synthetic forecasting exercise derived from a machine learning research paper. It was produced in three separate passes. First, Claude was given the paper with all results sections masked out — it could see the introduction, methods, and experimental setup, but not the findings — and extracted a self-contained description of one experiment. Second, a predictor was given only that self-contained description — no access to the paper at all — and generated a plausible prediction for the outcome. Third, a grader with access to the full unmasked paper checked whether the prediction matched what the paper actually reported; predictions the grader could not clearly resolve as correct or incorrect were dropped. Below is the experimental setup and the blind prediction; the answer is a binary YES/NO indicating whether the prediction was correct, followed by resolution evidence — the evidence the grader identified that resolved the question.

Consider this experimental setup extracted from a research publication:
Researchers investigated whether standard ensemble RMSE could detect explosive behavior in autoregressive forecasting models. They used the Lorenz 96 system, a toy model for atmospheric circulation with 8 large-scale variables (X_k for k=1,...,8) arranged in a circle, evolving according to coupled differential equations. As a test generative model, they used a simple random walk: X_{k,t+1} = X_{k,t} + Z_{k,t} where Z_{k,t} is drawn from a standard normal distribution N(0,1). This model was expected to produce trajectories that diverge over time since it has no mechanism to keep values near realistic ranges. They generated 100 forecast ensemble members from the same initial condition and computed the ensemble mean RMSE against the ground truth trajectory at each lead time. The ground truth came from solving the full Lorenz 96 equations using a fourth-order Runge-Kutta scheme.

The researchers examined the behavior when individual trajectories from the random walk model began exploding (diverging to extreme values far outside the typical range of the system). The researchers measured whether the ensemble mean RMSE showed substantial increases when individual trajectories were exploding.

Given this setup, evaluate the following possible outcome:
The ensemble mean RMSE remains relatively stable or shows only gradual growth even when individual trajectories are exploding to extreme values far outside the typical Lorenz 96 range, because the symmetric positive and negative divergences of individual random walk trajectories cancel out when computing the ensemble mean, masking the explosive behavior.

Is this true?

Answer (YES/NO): YES